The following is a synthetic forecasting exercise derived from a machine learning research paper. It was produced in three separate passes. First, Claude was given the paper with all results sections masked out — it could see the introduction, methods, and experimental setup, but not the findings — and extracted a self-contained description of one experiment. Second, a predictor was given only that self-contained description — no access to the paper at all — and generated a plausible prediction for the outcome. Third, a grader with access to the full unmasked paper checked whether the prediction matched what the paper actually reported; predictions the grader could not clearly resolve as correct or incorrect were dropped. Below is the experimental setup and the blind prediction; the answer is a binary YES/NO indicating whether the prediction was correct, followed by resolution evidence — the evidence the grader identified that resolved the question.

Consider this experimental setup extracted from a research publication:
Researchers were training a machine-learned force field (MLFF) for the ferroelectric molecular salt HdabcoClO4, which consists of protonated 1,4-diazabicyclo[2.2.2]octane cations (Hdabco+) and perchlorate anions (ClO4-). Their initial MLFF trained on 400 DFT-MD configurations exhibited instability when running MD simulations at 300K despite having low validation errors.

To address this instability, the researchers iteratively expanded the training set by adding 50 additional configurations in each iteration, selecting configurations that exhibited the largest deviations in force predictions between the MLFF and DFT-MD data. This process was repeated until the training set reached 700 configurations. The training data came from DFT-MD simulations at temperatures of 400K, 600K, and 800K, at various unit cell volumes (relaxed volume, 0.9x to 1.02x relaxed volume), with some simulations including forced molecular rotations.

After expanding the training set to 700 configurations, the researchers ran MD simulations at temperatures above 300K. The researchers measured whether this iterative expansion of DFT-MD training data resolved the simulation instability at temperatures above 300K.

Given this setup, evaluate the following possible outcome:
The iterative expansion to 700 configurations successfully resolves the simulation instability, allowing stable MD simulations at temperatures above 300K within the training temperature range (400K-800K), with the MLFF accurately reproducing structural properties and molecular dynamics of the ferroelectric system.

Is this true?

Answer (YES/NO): NO